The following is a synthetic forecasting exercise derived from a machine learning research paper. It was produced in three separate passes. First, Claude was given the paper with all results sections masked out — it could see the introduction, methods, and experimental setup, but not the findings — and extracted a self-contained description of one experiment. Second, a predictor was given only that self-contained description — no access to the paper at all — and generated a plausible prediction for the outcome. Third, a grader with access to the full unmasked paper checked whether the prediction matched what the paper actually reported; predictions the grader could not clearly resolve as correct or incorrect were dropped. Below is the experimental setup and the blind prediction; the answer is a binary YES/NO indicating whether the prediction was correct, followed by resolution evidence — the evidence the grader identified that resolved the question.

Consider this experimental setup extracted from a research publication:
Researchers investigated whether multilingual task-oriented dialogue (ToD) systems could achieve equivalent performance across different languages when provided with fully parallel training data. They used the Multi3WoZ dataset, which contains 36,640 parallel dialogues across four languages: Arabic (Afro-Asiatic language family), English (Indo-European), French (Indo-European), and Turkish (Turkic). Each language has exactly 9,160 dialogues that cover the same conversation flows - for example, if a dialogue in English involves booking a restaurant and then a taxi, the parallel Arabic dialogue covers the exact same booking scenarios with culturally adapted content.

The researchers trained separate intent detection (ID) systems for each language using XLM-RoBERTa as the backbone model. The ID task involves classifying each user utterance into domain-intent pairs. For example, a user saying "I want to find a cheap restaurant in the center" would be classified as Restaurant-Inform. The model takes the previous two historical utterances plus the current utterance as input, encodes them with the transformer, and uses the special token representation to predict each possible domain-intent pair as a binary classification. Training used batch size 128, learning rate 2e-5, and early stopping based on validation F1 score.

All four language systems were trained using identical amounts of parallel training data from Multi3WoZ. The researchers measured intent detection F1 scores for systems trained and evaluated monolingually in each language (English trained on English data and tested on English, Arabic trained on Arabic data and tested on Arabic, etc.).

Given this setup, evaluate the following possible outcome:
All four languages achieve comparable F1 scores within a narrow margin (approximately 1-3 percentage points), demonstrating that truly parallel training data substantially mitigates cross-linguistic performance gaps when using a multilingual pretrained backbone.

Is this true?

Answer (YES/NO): NO